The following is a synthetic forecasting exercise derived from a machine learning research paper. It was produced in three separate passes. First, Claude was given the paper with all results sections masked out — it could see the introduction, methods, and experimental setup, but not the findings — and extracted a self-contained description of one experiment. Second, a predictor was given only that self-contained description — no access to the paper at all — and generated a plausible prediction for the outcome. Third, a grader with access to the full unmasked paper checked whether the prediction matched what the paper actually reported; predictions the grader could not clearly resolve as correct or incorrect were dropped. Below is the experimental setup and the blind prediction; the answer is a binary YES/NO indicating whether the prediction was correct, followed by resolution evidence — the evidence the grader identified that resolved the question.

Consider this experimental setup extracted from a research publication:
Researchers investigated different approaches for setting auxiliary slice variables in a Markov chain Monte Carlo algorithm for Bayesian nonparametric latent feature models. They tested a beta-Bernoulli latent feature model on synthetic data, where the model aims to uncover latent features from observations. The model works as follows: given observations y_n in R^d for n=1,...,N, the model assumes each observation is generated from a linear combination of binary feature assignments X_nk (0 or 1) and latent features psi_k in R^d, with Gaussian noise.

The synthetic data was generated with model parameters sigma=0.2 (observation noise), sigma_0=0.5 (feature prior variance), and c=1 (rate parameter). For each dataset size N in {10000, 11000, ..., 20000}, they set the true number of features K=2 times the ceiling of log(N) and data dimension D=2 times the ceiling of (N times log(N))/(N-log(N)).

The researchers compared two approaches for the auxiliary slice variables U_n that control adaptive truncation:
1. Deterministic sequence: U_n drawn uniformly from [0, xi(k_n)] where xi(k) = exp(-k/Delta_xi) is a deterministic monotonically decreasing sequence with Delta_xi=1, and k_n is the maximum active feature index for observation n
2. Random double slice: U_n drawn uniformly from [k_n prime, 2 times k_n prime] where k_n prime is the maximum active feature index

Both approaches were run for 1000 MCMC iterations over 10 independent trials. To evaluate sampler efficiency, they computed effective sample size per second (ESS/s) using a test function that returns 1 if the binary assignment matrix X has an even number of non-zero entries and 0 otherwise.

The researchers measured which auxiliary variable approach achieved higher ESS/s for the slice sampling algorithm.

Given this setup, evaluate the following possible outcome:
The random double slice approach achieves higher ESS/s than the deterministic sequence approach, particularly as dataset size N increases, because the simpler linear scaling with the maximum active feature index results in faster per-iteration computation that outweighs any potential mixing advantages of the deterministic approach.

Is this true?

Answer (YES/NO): NO